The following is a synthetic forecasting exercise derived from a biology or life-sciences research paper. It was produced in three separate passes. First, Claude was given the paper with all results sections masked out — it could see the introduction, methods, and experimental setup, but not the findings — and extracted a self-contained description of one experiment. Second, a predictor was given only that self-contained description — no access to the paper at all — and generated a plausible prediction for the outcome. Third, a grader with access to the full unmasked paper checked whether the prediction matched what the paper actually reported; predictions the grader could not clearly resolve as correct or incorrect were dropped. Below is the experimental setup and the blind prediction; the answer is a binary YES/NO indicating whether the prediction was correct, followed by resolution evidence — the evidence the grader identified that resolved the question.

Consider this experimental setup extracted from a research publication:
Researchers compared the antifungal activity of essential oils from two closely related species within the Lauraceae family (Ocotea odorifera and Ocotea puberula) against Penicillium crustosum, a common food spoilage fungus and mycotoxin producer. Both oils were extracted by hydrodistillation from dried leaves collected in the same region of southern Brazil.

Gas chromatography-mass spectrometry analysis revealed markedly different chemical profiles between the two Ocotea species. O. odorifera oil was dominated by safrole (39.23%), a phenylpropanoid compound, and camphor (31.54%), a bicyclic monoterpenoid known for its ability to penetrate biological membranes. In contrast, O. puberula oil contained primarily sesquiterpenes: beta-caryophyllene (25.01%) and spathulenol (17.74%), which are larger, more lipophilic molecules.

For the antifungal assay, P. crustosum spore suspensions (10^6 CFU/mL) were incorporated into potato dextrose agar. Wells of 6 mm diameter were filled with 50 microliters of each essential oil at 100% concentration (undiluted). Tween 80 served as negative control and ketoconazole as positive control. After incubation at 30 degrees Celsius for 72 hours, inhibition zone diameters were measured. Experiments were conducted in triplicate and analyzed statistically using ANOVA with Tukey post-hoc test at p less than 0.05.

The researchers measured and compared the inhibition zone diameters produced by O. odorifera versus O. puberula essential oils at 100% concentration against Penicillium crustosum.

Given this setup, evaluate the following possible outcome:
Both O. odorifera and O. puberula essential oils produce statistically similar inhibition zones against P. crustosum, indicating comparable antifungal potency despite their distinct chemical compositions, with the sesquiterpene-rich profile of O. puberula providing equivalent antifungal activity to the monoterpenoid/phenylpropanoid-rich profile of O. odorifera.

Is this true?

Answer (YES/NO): NO